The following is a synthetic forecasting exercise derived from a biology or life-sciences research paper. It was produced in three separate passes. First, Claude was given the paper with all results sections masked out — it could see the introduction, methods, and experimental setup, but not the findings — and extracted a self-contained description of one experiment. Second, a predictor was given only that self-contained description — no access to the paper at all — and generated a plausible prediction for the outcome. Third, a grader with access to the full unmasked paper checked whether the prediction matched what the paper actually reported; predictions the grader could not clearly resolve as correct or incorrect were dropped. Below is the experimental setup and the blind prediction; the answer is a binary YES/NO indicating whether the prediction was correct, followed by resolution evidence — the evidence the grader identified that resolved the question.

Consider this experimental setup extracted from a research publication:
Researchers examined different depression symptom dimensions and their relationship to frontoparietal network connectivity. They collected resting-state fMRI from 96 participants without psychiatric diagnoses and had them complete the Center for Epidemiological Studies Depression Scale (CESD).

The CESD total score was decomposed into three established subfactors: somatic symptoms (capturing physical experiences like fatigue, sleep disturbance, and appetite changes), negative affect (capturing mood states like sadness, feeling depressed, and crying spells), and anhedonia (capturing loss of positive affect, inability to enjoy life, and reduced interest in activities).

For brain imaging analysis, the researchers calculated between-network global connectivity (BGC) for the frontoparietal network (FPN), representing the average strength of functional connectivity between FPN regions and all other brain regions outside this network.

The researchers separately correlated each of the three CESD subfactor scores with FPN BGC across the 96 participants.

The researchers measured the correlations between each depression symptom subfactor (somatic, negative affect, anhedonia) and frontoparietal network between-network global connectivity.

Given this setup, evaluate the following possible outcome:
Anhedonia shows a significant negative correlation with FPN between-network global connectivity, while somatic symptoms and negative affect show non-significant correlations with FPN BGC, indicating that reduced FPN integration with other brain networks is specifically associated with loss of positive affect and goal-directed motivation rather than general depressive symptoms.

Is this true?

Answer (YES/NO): NO